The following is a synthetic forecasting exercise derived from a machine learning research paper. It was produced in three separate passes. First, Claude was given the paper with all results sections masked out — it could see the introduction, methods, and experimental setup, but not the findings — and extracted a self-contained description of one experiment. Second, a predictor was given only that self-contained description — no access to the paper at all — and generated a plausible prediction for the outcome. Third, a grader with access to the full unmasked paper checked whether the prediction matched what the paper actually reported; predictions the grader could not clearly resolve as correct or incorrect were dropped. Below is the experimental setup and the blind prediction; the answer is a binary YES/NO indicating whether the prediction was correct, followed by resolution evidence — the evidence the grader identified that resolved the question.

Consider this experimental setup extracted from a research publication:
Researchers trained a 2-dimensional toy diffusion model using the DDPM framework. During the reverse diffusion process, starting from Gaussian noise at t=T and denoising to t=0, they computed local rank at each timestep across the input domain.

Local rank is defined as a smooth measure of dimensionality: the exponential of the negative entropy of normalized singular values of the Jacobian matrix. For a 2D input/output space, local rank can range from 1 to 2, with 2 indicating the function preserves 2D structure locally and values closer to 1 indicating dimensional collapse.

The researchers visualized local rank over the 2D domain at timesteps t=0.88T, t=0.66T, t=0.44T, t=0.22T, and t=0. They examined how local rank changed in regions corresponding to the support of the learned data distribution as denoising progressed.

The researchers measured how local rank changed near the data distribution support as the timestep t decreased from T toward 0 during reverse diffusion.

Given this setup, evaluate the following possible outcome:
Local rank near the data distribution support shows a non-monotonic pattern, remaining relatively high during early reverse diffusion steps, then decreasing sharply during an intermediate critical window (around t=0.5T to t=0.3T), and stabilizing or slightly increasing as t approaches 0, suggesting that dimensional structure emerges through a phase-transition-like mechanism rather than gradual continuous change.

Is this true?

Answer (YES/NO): NO